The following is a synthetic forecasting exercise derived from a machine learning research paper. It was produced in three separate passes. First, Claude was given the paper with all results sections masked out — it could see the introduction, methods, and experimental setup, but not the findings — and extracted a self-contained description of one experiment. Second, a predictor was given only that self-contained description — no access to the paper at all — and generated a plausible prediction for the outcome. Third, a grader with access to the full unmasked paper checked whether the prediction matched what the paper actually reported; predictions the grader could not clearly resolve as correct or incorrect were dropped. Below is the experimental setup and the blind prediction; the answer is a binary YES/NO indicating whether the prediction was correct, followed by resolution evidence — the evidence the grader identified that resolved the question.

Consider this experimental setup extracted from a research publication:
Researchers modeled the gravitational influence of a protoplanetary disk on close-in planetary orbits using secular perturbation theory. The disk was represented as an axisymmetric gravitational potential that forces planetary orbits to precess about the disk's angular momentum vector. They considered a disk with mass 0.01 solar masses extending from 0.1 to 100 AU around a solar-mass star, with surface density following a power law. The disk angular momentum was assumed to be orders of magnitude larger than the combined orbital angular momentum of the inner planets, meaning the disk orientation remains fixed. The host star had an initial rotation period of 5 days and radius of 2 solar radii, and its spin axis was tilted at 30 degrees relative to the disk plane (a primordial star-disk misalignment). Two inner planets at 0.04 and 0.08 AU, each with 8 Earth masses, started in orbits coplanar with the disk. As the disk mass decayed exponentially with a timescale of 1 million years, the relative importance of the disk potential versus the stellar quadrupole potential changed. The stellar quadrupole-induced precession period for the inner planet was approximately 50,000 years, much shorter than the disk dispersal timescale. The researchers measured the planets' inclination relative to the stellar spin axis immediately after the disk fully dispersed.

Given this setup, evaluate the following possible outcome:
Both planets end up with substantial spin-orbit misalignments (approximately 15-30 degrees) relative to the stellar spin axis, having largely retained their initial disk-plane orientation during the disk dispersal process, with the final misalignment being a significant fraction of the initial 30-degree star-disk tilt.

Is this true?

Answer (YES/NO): NO